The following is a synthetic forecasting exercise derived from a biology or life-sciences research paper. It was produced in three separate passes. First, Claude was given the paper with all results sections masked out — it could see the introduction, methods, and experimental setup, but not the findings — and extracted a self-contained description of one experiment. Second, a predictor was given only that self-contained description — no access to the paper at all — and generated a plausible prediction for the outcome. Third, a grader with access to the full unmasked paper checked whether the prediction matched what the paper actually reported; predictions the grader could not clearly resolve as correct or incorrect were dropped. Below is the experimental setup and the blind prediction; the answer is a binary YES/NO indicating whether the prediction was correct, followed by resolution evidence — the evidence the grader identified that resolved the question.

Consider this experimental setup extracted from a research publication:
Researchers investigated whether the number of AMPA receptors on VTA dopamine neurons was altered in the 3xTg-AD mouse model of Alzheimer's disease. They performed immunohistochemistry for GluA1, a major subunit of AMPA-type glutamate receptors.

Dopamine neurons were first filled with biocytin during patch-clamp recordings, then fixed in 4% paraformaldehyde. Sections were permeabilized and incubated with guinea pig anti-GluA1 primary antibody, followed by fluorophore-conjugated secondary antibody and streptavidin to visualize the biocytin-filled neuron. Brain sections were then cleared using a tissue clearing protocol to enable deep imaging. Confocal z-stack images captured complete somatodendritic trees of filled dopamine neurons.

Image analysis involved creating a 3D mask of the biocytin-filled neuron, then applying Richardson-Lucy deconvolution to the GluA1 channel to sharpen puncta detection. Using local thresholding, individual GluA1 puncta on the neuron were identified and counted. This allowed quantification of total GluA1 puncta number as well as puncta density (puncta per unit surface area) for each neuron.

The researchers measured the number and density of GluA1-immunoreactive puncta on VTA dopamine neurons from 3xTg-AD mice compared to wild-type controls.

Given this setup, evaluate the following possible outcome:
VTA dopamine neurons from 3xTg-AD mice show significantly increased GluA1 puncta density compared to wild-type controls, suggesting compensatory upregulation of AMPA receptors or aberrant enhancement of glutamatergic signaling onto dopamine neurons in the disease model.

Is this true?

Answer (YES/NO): NO